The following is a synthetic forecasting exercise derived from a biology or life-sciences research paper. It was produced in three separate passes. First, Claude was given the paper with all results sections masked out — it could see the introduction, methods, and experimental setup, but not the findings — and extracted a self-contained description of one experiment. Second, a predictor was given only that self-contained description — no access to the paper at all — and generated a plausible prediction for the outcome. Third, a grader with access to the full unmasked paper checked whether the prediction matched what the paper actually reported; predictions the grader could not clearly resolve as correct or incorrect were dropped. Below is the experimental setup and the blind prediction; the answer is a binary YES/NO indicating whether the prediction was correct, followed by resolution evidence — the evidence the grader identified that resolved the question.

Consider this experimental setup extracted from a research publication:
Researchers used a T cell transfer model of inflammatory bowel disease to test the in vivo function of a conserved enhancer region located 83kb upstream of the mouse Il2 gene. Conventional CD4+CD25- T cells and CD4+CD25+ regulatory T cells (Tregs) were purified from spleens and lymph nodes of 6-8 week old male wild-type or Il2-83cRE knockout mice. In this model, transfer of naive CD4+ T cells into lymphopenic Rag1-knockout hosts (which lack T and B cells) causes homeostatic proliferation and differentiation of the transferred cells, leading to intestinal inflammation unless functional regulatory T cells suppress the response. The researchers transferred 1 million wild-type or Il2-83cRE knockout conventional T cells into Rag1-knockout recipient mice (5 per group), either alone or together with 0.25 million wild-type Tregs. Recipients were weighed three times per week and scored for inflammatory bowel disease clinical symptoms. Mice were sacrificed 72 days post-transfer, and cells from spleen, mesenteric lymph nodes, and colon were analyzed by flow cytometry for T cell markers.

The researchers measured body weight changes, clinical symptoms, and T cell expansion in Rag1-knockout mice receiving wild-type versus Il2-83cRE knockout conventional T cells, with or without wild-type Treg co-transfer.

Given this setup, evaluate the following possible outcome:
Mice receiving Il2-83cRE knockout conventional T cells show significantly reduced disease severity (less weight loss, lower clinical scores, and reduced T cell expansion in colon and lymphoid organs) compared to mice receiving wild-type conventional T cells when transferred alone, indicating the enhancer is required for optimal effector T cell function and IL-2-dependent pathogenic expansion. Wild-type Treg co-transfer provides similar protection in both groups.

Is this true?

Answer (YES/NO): YES